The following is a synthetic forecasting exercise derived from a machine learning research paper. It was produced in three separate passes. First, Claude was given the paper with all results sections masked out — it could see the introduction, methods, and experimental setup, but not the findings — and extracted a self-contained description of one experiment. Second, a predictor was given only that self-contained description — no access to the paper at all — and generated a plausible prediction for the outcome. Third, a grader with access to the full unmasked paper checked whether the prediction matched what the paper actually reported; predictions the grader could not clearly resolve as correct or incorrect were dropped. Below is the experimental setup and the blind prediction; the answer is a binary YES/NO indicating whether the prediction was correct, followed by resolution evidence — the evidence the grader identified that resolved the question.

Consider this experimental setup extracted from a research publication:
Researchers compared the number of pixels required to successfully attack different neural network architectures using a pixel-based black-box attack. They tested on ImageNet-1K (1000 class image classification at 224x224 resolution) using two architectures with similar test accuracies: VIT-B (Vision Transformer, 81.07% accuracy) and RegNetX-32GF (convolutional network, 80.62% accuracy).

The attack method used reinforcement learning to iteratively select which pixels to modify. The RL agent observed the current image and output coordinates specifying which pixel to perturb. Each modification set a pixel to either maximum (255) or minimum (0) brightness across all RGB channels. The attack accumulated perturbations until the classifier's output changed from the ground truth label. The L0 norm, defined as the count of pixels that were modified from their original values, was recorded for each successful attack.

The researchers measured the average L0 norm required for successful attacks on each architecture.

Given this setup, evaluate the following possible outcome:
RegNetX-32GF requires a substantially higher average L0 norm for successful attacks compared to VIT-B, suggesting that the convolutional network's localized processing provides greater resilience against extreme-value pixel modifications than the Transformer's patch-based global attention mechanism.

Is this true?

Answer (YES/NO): NO